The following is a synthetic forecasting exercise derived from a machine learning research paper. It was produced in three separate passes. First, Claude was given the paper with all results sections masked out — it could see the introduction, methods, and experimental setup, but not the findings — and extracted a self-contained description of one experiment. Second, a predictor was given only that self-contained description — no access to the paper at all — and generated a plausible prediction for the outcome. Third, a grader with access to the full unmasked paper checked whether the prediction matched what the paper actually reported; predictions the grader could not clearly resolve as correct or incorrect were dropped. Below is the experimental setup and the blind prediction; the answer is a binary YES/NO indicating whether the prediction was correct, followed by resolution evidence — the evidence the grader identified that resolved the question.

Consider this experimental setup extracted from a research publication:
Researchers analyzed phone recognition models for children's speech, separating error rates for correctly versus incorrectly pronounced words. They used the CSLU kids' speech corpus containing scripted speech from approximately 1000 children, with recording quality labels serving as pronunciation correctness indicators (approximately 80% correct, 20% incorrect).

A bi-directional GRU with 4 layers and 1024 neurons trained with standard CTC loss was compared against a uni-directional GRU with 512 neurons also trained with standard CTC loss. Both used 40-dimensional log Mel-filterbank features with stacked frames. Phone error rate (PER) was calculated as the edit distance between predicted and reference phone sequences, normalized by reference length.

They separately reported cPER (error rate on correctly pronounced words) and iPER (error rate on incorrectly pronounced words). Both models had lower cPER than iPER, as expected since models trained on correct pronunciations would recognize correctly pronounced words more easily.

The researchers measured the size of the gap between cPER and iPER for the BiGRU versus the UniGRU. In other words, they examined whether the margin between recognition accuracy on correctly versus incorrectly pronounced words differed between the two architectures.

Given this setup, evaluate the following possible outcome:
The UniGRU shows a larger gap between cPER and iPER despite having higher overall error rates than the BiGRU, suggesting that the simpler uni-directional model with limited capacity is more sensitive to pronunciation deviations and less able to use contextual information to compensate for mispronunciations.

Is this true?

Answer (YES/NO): YES